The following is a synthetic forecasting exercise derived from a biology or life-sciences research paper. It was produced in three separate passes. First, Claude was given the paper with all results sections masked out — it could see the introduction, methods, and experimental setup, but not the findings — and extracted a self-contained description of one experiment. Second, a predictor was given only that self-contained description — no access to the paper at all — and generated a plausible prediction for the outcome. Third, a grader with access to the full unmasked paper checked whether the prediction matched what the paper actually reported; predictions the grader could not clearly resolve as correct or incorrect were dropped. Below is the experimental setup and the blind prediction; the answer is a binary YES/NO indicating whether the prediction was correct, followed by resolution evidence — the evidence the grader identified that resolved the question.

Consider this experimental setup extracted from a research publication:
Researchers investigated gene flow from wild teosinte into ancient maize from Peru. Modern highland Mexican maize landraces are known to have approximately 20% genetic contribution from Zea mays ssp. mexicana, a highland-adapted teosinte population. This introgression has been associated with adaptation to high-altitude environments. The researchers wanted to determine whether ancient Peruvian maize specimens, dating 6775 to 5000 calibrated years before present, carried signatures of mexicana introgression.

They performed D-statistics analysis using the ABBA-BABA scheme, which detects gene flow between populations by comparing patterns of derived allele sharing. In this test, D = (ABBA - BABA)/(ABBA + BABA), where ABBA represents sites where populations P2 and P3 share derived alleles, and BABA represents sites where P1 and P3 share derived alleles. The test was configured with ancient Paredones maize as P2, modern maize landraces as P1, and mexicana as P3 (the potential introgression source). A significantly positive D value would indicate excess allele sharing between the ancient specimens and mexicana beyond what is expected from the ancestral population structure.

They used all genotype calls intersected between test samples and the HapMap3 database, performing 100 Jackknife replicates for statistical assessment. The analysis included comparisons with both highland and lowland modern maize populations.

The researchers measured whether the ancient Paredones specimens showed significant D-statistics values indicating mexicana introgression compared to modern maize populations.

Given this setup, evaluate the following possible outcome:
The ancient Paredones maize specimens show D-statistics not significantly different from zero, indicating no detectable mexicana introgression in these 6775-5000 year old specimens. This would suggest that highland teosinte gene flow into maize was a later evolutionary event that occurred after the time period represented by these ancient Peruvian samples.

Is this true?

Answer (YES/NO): YES